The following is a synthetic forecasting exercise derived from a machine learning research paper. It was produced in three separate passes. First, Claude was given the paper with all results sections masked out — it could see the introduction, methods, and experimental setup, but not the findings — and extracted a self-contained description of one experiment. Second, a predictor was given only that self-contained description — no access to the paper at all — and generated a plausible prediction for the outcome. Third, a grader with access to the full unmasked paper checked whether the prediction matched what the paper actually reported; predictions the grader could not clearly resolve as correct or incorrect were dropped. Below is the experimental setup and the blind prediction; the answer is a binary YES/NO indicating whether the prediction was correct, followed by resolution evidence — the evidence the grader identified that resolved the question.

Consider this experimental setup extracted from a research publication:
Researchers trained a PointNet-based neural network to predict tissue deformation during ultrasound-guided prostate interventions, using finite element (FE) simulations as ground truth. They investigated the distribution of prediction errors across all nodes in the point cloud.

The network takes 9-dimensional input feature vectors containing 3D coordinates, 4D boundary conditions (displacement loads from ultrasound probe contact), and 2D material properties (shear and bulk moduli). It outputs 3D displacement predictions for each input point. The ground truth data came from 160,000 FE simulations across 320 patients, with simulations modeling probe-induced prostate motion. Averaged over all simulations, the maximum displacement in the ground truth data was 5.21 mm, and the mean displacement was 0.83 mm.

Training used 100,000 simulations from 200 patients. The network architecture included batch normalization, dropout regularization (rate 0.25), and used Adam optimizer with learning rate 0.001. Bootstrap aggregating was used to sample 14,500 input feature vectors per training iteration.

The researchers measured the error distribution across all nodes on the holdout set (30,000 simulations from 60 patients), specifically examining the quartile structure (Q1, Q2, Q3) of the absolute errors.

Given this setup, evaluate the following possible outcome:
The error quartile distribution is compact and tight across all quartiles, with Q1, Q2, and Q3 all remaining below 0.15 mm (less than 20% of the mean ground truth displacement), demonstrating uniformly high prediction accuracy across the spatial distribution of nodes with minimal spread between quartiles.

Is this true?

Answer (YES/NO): NO